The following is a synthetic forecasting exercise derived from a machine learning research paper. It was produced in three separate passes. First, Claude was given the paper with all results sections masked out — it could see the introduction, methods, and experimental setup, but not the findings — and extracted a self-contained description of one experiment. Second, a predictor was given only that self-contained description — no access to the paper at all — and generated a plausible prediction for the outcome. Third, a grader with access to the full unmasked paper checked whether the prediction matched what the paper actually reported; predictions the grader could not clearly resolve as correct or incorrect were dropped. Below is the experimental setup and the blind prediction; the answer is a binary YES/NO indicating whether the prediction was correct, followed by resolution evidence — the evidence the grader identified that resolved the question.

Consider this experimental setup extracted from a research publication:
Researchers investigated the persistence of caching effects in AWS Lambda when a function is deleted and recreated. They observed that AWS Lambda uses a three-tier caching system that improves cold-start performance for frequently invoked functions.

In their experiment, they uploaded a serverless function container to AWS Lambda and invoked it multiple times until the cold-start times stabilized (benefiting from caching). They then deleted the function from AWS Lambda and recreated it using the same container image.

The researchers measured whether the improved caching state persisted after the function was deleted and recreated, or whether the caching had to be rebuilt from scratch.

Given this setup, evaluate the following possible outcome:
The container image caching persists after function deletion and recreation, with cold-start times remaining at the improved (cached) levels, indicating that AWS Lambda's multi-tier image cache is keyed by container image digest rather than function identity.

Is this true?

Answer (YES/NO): YES